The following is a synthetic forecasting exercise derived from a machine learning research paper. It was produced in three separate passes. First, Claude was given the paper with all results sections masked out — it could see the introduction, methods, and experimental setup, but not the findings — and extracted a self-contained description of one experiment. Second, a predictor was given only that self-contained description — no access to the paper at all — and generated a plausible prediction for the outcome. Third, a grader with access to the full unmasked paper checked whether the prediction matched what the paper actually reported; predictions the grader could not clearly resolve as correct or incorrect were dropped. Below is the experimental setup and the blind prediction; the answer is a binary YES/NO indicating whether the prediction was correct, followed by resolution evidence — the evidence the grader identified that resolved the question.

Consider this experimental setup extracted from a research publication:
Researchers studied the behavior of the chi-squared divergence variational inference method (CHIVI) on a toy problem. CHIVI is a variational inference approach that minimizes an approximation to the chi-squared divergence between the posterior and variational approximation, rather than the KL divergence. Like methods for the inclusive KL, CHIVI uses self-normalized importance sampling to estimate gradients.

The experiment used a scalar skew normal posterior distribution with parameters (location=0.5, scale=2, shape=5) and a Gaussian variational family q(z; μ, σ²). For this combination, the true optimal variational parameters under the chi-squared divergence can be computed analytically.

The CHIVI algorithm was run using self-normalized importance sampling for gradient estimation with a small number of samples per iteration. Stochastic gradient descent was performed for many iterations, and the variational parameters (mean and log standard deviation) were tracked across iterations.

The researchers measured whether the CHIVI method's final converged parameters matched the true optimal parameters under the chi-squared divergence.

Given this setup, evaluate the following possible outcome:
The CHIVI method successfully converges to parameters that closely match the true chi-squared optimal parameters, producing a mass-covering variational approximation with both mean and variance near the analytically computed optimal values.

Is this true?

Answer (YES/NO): NO